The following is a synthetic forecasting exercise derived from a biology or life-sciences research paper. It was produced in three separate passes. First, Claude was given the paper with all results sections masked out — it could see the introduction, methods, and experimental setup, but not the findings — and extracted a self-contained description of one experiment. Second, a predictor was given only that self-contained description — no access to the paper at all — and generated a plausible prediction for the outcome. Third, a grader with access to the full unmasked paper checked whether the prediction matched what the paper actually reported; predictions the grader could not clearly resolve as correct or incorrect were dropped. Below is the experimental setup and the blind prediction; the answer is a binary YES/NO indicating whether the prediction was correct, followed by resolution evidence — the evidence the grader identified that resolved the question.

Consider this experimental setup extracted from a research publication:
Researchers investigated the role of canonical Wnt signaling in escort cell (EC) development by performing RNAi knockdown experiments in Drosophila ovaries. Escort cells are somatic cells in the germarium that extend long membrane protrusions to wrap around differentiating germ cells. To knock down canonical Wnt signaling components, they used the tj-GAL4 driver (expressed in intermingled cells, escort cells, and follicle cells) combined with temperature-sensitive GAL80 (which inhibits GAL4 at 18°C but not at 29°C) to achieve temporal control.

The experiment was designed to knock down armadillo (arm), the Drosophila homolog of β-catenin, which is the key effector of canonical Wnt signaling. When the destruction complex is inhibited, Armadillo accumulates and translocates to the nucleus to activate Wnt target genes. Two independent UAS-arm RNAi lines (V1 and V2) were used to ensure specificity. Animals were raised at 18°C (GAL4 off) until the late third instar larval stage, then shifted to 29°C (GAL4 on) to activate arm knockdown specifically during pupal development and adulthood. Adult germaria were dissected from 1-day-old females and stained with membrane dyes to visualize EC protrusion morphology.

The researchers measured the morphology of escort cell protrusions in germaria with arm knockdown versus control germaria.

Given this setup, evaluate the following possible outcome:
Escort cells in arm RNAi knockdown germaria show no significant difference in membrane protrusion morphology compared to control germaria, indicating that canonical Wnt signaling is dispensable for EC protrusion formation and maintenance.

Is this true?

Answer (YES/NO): NO